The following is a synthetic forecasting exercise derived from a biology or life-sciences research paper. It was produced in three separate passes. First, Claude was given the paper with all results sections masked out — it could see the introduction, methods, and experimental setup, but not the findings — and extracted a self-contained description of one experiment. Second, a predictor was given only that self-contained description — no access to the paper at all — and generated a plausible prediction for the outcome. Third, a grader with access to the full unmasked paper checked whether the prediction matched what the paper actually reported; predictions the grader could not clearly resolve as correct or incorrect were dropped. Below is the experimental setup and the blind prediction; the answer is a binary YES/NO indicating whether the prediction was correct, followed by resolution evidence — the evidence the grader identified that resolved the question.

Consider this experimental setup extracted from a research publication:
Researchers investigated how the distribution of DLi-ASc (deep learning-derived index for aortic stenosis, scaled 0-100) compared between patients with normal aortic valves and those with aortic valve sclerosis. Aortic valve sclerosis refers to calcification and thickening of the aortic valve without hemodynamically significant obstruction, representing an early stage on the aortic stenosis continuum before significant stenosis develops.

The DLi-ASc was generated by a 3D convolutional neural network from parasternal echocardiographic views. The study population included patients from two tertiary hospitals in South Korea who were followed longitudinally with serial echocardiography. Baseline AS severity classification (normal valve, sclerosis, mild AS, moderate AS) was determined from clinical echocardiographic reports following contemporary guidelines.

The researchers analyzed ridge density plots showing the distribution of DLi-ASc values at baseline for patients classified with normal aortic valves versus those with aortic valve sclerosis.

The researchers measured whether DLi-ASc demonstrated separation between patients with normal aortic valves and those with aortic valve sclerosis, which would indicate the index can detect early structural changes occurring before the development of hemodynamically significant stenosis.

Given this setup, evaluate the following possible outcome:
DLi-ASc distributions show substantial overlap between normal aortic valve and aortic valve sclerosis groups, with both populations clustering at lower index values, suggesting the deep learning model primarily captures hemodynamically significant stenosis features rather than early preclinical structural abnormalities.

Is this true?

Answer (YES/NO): NO